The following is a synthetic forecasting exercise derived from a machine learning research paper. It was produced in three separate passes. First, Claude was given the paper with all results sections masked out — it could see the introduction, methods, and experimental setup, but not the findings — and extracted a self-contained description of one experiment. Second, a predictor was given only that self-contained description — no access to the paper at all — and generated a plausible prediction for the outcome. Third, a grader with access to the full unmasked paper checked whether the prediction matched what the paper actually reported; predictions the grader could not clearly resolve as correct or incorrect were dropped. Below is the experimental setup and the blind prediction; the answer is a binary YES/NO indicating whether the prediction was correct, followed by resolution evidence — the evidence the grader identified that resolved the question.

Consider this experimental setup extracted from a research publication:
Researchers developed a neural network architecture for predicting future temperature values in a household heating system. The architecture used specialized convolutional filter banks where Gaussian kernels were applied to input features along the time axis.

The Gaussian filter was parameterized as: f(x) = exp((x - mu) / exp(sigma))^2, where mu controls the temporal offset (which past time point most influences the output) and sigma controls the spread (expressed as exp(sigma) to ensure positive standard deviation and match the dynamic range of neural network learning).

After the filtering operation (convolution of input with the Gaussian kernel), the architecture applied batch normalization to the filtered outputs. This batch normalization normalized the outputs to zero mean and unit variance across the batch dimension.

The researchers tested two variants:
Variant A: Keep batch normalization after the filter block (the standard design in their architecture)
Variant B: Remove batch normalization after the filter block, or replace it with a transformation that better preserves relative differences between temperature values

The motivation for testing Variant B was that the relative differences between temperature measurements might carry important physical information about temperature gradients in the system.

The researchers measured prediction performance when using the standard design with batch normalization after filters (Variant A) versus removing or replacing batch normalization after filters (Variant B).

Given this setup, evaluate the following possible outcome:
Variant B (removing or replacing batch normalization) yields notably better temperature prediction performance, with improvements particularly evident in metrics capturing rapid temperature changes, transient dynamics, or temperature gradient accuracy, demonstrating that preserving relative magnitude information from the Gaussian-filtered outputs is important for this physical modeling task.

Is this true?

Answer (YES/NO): NO